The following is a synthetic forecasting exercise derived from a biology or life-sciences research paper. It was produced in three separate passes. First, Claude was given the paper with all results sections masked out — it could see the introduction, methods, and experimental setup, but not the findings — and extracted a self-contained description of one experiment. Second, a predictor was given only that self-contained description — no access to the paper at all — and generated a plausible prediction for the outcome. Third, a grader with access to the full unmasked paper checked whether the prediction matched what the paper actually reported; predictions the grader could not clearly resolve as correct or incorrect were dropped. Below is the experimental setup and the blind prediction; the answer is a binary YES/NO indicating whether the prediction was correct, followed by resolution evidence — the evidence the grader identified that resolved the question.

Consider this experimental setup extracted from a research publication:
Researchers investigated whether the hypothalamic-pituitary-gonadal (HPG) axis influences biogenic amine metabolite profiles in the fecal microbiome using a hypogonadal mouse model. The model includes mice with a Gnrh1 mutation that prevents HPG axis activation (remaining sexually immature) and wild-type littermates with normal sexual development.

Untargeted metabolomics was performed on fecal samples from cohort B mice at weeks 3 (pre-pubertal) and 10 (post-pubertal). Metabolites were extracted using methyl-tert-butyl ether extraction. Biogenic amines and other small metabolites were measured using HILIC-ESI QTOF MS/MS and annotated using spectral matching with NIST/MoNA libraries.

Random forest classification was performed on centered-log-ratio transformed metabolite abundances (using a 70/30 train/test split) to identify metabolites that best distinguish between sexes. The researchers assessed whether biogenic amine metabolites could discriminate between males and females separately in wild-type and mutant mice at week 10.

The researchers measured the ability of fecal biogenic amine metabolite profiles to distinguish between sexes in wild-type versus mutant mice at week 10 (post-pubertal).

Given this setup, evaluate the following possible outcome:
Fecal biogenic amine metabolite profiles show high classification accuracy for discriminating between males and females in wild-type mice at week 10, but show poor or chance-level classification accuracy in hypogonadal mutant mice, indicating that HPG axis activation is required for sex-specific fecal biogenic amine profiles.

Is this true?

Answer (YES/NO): NO